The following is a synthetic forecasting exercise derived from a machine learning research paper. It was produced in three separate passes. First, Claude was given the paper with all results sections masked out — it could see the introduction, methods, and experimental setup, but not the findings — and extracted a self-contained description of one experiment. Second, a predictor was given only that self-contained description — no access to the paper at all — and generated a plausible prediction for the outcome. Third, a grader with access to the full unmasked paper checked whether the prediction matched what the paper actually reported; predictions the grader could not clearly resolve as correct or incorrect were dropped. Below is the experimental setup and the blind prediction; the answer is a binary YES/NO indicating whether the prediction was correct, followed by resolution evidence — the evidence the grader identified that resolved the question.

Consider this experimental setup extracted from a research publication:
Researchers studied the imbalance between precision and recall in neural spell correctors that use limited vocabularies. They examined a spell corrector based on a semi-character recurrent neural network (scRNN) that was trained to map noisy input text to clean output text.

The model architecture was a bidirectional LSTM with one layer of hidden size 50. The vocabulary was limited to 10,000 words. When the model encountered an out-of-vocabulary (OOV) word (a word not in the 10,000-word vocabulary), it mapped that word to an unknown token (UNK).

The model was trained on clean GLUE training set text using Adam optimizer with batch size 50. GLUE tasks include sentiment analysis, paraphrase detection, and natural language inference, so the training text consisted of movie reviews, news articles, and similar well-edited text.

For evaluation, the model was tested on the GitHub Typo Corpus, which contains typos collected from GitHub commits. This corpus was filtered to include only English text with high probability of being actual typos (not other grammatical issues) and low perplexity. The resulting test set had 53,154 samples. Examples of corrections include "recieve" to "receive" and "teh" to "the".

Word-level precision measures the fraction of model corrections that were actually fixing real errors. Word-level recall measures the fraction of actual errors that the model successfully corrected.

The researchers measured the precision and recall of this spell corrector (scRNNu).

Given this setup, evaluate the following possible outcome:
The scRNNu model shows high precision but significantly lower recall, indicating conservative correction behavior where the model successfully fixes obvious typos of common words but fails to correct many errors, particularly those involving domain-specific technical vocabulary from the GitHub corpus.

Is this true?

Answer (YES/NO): NO